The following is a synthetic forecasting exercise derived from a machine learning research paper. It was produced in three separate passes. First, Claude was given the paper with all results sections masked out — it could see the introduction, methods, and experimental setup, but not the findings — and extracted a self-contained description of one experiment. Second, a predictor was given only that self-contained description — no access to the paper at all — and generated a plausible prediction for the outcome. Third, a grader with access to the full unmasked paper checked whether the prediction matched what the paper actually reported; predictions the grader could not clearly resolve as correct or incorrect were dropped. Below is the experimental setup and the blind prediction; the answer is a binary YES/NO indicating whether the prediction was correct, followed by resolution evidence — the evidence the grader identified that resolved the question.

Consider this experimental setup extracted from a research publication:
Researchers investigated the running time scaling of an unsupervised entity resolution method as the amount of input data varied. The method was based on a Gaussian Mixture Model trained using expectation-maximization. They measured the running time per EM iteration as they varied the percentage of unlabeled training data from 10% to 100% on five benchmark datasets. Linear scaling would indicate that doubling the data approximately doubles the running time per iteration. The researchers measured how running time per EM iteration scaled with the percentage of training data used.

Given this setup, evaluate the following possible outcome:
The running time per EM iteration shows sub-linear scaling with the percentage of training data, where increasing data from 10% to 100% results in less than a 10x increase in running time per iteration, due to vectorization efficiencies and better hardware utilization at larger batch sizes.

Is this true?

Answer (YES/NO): NO